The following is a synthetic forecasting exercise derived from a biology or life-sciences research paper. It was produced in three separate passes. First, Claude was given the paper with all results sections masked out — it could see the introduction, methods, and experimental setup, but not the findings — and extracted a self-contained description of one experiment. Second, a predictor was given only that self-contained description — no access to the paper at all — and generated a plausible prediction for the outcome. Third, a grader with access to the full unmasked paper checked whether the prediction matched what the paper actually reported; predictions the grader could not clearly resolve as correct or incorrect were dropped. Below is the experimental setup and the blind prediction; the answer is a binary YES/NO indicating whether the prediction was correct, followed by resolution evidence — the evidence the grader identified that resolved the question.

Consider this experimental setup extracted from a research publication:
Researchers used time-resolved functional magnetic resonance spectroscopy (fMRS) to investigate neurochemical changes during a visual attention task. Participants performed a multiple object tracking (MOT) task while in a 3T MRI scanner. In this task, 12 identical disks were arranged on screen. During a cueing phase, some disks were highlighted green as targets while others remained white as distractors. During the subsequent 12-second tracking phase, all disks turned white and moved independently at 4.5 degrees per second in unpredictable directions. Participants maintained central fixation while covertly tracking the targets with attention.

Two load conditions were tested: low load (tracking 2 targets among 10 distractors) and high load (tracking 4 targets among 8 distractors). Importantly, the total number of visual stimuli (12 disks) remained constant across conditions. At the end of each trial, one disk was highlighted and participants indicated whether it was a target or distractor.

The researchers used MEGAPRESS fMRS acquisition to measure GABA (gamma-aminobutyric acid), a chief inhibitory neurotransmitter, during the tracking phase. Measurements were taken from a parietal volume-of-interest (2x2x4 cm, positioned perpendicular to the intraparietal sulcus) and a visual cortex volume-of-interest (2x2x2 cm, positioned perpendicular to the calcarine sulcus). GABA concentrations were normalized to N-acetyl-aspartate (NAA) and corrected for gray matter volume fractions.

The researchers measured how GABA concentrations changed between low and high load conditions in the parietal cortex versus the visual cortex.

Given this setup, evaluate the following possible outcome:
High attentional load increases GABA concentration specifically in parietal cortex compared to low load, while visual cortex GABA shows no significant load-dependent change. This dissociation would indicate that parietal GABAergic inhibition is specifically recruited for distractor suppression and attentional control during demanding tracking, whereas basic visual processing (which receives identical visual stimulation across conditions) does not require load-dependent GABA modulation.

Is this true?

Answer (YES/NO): YES